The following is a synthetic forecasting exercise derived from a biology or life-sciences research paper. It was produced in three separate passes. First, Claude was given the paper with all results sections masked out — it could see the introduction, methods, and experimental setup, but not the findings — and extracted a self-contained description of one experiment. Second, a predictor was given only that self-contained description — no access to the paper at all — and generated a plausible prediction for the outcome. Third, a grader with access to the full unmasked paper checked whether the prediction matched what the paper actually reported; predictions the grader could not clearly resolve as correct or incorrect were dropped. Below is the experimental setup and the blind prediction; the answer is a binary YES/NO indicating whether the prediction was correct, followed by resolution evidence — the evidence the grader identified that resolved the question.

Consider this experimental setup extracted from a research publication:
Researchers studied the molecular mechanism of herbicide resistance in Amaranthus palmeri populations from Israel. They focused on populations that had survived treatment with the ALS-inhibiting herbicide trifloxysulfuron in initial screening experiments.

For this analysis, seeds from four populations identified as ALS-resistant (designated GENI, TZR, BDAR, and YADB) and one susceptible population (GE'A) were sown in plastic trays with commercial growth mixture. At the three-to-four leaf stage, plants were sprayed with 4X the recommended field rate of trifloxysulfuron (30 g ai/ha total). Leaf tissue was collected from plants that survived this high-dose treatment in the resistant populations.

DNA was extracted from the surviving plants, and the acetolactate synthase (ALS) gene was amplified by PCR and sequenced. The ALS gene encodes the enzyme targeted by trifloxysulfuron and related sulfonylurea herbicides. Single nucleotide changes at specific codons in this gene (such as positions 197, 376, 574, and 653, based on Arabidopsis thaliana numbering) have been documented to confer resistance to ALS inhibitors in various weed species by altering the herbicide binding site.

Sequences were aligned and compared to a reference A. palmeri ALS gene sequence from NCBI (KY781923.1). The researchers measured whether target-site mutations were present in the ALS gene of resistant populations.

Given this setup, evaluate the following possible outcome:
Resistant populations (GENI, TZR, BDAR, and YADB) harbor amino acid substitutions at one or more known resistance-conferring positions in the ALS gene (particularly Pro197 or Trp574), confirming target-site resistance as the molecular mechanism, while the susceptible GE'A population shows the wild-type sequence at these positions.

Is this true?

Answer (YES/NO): NO